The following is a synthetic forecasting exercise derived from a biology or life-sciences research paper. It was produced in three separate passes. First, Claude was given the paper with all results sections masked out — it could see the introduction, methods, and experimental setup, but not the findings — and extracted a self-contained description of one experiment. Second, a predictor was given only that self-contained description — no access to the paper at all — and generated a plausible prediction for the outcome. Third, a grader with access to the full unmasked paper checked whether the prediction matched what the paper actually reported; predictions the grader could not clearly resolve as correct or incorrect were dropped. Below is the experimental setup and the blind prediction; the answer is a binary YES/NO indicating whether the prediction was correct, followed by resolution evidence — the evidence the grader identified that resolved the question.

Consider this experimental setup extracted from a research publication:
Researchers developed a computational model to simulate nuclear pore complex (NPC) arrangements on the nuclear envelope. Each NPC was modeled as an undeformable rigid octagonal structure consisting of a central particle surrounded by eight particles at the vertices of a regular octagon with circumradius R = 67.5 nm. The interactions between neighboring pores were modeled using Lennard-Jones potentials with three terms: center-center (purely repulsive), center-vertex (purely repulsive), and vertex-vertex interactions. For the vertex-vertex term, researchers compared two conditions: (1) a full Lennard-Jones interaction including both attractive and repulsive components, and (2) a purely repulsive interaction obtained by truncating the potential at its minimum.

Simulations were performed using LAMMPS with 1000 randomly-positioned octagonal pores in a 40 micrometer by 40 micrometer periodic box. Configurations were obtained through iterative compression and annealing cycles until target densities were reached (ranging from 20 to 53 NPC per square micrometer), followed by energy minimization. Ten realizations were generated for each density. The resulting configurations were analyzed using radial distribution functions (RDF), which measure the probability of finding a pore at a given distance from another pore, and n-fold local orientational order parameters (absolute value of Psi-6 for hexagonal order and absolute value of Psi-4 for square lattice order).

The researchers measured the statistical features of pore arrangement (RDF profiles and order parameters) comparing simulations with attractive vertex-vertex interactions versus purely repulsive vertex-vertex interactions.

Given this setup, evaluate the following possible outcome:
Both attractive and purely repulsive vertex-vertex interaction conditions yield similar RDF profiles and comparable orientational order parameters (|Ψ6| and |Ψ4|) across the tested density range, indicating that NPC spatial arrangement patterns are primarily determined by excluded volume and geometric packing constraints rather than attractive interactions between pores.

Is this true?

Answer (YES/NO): YES